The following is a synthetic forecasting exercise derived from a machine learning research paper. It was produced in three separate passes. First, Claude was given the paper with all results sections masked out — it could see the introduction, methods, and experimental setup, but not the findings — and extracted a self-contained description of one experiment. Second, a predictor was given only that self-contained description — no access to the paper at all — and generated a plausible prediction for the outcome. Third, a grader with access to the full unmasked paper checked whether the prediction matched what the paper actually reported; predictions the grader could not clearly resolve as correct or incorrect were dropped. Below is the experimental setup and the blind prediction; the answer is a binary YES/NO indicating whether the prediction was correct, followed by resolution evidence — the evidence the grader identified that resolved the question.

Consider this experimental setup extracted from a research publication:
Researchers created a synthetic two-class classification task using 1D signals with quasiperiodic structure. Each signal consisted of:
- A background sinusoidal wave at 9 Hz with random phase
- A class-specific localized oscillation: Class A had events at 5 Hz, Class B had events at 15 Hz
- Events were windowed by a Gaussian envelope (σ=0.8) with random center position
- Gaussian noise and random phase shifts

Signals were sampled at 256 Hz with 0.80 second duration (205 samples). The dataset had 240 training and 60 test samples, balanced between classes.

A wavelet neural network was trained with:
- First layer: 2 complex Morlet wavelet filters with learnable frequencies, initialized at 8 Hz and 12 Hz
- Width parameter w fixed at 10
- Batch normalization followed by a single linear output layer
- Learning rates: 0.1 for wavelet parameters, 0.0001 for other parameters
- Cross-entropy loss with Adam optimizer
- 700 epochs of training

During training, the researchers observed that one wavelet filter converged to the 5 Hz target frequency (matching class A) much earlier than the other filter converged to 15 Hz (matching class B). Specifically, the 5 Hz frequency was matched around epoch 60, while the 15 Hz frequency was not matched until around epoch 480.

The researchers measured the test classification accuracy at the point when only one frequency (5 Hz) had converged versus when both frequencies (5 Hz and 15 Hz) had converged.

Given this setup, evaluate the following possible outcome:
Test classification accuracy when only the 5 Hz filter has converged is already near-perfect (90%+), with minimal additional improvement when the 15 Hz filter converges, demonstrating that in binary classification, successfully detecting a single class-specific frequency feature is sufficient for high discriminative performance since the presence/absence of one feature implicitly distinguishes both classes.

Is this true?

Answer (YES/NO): YES